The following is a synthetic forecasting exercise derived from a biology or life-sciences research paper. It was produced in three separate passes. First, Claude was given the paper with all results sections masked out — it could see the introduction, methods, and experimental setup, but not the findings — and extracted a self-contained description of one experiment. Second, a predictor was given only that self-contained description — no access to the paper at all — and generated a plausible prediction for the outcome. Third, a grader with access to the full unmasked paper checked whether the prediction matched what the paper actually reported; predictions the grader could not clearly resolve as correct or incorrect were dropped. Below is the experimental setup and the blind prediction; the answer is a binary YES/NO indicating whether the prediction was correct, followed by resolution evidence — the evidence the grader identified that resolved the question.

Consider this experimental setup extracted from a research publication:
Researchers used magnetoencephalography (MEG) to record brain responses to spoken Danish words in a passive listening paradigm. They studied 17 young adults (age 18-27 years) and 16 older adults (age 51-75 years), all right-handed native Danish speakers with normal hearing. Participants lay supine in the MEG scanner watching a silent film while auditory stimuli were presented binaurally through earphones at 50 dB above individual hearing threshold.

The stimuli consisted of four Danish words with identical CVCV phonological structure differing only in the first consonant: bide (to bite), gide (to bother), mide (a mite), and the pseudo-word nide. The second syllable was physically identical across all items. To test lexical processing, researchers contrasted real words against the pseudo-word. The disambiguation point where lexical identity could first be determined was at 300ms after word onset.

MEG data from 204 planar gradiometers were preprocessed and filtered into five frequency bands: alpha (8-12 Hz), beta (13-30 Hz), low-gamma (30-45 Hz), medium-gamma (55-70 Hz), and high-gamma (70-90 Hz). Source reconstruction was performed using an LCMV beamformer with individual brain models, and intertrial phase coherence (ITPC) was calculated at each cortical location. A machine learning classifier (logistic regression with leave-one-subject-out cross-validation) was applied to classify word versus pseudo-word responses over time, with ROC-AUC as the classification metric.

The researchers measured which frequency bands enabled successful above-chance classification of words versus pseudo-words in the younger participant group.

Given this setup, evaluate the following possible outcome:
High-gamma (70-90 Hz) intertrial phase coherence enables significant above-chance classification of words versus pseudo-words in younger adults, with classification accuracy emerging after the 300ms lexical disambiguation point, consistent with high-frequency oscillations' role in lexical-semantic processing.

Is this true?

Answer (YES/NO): YES